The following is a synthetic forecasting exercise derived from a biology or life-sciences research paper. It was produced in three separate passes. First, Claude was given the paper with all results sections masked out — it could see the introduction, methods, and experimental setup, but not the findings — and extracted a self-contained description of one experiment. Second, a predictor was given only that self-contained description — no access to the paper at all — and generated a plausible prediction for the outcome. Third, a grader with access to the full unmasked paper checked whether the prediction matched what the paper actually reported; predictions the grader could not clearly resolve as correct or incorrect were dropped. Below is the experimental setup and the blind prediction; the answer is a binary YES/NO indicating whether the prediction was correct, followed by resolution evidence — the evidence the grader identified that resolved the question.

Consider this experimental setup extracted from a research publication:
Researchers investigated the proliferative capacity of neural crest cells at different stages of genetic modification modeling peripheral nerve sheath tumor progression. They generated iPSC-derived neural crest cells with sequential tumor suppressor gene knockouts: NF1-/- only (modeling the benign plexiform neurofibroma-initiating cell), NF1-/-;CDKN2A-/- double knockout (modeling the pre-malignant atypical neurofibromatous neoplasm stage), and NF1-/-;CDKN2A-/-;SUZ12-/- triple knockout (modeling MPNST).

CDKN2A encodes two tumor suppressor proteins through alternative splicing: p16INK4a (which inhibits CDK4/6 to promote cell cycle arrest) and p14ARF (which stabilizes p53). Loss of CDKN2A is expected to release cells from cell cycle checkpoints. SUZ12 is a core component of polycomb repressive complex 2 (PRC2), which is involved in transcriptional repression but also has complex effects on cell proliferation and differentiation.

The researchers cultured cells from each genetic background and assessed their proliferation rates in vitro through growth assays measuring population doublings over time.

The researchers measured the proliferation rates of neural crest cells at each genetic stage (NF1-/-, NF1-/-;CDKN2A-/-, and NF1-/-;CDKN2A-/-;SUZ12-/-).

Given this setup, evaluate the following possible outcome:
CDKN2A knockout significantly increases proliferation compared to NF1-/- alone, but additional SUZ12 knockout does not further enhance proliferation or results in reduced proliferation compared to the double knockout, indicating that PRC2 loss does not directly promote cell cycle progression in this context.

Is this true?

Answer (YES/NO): NO